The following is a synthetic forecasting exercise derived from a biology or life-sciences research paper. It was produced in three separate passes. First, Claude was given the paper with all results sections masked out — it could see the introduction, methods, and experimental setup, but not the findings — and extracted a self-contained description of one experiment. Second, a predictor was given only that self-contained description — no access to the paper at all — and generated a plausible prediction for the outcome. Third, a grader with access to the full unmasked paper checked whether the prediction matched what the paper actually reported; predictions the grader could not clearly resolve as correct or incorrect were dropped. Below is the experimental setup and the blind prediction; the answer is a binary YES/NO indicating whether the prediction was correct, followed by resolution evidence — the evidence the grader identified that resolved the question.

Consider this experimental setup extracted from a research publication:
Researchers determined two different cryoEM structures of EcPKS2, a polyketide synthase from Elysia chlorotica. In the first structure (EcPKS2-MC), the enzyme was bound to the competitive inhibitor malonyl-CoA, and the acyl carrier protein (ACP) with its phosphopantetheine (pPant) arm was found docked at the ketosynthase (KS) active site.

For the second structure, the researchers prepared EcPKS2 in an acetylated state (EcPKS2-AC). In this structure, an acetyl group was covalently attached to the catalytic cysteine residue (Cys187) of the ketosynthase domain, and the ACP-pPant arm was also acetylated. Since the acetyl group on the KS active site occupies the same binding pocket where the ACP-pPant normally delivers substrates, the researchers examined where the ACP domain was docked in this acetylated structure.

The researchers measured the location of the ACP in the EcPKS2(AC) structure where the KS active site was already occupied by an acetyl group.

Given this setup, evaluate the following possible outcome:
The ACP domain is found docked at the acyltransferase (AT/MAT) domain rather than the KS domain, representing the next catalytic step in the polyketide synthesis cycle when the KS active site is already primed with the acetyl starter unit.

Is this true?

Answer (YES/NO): NO